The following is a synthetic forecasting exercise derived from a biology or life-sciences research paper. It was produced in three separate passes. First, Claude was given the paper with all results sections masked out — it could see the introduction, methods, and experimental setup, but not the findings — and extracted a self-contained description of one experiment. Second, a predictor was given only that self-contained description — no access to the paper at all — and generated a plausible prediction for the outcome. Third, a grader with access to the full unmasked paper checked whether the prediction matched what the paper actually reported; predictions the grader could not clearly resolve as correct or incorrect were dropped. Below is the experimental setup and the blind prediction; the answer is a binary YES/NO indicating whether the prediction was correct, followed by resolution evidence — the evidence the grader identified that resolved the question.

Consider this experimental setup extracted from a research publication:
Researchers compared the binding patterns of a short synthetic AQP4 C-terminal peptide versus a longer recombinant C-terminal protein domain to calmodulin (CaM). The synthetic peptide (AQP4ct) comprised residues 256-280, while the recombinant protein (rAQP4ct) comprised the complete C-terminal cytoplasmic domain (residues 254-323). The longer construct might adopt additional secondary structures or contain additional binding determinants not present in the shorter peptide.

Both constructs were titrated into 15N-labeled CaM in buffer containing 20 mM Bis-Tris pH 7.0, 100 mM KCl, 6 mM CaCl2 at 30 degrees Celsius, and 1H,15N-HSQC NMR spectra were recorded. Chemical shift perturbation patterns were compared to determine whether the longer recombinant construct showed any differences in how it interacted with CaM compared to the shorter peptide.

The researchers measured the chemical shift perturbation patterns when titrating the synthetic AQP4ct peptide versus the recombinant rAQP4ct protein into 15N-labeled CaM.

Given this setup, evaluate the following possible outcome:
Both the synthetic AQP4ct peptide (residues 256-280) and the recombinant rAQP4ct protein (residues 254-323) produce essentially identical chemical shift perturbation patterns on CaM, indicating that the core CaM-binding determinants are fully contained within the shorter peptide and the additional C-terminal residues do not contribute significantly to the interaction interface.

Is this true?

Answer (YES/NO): NO